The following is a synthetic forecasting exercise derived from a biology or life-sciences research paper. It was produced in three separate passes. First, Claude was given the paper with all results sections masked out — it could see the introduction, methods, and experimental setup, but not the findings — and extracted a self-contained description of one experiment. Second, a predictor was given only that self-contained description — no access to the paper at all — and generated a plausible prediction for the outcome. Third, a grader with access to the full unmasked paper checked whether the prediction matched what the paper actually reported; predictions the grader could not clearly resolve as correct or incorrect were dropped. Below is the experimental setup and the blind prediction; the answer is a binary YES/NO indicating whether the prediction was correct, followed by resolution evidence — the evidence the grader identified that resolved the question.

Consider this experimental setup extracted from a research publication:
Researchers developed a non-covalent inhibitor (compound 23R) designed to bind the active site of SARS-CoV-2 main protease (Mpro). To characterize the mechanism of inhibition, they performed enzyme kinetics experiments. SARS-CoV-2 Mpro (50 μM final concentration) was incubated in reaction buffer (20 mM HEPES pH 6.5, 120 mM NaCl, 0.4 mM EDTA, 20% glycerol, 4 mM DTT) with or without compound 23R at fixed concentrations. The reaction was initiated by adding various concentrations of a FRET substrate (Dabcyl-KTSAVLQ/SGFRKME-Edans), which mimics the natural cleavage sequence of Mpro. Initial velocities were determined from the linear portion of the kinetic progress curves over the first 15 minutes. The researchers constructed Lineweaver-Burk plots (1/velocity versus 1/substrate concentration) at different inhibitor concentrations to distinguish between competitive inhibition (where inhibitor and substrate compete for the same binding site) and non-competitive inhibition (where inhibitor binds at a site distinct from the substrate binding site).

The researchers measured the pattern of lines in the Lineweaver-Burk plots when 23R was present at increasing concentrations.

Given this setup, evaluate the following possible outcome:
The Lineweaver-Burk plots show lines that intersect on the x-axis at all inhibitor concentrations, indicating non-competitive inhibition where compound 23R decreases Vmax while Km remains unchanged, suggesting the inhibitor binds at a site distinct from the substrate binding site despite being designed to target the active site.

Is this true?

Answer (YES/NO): NO